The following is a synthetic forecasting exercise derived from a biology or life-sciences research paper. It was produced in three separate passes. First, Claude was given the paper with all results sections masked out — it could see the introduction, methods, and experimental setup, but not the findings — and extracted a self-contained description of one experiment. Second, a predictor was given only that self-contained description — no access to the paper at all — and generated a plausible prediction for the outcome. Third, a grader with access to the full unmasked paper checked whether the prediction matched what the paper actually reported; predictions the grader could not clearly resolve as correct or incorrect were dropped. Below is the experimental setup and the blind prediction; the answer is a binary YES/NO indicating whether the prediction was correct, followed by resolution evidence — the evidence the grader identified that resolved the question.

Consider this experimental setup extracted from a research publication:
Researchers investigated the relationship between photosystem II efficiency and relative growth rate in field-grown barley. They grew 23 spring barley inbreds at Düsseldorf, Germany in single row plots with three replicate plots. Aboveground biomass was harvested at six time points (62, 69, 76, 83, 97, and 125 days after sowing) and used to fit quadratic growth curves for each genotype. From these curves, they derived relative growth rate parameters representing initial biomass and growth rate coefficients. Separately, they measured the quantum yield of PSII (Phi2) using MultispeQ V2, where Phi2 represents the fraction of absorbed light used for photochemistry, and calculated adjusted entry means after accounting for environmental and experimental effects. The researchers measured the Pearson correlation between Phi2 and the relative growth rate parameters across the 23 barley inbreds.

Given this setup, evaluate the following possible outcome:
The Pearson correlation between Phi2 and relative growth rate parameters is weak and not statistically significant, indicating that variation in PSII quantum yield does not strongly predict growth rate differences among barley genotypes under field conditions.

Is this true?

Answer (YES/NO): YES